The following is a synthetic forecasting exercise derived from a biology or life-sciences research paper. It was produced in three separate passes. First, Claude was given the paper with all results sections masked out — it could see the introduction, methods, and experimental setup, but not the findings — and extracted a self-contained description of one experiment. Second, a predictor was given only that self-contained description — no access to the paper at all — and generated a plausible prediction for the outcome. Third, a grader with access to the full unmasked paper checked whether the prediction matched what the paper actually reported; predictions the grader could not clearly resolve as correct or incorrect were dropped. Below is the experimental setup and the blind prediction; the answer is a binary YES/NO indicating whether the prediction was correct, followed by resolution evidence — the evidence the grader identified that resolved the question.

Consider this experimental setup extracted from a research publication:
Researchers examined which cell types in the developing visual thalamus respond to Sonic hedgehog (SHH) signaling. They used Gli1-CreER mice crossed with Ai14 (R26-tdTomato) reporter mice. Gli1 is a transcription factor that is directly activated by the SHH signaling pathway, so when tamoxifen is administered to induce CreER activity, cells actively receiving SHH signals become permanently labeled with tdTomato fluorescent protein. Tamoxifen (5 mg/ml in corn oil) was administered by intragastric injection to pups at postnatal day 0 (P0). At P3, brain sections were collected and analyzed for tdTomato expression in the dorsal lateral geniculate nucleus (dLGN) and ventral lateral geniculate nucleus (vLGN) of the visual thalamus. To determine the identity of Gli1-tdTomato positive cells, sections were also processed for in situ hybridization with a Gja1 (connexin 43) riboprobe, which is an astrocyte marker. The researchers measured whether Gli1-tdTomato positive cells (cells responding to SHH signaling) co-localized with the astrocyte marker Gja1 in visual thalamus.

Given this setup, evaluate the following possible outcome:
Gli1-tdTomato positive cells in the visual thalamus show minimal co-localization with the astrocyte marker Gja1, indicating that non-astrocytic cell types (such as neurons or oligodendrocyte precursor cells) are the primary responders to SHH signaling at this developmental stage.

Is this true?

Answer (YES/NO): NO